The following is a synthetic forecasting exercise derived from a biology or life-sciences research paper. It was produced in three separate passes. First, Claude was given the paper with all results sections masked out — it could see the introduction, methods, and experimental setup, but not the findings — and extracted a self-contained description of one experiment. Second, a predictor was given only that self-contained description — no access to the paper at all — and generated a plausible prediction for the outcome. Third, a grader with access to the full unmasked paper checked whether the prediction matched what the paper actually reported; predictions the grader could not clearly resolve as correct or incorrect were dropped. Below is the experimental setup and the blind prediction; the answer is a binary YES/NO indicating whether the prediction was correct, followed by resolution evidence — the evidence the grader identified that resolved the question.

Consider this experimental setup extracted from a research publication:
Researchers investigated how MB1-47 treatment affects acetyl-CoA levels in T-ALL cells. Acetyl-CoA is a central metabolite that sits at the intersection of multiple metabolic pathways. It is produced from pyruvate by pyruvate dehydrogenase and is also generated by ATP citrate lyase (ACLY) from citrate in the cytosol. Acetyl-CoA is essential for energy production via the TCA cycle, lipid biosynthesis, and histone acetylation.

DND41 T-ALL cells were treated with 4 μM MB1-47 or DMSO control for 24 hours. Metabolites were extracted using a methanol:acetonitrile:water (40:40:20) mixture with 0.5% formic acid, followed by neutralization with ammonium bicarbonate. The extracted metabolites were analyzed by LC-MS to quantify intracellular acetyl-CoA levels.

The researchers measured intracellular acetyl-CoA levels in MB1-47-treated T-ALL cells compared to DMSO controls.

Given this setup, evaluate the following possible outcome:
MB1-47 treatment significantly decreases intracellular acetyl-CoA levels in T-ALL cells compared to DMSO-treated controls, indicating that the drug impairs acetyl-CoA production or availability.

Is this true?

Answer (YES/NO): YES